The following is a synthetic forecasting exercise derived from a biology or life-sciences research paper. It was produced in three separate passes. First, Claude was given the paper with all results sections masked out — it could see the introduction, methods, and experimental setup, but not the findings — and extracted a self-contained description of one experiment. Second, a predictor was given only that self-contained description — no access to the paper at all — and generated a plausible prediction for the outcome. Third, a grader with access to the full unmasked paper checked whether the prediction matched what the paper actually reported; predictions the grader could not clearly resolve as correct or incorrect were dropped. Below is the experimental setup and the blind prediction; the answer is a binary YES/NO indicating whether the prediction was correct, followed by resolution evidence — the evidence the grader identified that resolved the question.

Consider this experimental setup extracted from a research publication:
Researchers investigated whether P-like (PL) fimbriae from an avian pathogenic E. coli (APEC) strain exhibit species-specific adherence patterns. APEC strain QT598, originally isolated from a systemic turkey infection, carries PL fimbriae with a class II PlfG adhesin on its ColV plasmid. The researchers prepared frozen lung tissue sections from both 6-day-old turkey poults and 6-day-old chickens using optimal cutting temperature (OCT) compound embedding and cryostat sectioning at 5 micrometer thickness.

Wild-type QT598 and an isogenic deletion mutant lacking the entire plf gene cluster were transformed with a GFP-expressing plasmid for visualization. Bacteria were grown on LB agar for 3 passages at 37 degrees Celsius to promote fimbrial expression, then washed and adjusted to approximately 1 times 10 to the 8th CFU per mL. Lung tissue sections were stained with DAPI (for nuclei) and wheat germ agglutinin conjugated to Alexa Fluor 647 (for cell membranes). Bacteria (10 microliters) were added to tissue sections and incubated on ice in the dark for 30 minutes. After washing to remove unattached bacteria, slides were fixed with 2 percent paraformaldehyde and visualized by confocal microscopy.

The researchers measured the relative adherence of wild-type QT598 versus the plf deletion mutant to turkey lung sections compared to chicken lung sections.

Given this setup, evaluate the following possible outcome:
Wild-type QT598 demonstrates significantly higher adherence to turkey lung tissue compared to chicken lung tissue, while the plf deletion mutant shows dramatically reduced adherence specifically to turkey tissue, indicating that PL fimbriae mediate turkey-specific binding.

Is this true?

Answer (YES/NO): YES